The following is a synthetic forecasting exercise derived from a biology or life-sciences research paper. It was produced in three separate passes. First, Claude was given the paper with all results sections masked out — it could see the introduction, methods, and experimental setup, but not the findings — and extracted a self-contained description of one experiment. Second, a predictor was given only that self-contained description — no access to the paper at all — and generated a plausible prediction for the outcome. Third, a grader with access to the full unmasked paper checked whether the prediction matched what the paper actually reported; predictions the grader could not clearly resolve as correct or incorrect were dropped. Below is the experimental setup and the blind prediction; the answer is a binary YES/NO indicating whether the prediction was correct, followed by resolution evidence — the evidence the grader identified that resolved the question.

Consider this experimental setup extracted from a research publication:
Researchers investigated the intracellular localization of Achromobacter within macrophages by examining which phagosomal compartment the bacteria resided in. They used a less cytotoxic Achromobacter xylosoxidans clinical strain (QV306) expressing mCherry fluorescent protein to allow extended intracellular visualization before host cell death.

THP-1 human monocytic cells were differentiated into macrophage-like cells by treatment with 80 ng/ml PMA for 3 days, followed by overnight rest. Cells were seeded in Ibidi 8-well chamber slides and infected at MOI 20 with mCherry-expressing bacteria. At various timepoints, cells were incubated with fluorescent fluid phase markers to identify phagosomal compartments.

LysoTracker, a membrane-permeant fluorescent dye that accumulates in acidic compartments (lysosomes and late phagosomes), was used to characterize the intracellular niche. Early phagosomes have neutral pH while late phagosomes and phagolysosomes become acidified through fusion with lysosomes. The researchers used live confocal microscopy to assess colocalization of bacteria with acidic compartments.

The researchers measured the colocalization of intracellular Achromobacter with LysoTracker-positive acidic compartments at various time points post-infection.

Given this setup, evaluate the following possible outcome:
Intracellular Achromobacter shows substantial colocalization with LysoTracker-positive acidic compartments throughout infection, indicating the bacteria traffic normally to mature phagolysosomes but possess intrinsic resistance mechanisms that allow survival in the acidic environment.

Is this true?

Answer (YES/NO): NO